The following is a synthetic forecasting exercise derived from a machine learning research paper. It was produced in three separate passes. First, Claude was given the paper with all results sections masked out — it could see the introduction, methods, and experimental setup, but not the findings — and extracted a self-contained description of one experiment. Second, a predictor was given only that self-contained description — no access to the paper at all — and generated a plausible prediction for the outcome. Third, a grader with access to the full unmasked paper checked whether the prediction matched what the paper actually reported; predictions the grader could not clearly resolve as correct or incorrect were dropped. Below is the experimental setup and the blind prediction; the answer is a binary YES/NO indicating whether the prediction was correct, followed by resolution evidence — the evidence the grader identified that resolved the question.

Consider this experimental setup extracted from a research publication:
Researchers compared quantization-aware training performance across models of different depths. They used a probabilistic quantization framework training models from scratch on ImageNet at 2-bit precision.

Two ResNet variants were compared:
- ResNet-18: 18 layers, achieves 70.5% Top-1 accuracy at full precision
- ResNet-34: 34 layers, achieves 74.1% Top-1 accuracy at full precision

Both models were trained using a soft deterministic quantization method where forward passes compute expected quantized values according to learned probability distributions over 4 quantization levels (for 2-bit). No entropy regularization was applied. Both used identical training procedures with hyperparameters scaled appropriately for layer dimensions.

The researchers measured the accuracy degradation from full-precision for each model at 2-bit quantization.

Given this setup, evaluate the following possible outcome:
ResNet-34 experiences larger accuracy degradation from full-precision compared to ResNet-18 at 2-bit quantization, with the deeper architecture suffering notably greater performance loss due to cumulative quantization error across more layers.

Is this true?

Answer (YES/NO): NO